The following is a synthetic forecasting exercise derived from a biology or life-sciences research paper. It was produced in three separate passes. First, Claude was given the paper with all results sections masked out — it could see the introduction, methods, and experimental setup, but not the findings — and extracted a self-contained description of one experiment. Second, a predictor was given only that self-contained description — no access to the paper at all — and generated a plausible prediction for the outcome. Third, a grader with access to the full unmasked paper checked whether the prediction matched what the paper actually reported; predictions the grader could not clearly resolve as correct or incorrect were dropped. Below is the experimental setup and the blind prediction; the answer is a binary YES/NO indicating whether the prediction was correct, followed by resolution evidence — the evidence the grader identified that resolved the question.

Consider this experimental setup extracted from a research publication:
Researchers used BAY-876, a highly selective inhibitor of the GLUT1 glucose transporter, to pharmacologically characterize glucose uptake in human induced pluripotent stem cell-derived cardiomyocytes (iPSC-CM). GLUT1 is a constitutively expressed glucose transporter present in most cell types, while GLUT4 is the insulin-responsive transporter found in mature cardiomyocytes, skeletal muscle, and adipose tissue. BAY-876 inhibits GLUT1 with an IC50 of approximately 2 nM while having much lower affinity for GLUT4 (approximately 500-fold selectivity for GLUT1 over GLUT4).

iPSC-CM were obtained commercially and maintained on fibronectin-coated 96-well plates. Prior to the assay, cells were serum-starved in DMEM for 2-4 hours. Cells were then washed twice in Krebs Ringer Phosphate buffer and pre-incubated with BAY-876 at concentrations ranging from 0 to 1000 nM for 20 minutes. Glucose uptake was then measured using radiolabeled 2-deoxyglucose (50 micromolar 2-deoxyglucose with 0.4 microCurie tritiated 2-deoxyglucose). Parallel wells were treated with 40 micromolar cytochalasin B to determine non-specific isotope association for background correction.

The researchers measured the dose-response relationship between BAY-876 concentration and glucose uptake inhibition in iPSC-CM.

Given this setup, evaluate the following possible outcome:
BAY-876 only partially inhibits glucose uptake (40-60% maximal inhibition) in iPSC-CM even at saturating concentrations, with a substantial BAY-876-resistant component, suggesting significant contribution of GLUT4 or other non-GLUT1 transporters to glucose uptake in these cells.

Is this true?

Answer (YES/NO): YES